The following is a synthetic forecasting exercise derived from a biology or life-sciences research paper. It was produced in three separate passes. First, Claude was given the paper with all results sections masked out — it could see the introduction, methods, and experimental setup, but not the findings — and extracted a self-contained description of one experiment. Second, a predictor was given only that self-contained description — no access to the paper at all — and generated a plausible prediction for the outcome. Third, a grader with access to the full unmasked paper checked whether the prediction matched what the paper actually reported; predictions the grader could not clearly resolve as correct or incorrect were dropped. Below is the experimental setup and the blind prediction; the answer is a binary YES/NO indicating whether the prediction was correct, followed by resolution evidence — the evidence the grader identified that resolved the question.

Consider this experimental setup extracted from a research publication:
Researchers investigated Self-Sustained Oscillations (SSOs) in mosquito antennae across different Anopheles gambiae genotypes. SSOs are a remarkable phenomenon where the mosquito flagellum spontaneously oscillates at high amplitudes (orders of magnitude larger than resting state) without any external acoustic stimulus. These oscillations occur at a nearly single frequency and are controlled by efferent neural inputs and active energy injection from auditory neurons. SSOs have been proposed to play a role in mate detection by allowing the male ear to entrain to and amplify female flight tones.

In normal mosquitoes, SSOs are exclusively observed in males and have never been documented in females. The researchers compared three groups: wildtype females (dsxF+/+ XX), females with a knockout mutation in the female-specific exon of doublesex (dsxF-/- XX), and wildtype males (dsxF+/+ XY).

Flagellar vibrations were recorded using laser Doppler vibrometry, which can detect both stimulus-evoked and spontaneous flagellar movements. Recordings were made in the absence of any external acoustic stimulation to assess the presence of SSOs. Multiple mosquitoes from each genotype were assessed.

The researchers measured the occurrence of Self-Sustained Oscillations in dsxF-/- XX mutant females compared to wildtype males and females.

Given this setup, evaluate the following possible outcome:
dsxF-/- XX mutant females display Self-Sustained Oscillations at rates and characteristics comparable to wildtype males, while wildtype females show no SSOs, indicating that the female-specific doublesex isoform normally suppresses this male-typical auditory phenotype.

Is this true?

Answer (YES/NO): NO